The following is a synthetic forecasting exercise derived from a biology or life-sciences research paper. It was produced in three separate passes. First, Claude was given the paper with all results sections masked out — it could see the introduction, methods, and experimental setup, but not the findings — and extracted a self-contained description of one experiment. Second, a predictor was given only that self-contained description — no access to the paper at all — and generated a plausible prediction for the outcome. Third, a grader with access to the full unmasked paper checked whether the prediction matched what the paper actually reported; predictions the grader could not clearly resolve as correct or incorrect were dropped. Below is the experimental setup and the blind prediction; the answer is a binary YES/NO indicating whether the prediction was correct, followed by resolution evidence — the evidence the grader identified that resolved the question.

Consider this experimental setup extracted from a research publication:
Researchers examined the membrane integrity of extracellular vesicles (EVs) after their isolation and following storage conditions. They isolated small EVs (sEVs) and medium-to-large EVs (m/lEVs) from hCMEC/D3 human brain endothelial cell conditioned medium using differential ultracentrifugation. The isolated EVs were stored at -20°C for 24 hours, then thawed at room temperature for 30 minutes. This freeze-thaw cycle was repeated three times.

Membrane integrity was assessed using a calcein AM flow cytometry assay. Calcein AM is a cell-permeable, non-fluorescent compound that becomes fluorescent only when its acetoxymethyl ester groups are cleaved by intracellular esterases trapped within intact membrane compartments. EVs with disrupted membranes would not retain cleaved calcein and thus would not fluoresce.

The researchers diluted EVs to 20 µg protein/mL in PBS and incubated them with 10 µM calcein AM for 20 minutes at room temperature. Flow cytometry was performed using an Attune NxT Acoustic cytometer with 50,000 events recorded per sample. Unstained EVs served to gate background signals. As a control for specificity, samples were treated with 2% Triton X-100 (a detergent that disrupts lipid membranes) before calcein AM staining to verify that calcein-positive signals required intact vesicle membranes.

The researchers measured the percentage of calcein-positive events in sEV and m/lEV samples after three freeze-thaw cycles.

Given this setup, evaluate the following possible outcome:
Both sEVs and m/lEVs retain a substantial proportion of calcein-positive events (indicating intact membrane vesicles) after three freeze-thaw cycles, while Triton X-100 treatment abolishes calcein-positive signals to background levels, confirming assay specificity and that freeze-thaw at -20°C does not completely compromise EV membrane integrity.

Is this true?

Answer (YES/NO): YES